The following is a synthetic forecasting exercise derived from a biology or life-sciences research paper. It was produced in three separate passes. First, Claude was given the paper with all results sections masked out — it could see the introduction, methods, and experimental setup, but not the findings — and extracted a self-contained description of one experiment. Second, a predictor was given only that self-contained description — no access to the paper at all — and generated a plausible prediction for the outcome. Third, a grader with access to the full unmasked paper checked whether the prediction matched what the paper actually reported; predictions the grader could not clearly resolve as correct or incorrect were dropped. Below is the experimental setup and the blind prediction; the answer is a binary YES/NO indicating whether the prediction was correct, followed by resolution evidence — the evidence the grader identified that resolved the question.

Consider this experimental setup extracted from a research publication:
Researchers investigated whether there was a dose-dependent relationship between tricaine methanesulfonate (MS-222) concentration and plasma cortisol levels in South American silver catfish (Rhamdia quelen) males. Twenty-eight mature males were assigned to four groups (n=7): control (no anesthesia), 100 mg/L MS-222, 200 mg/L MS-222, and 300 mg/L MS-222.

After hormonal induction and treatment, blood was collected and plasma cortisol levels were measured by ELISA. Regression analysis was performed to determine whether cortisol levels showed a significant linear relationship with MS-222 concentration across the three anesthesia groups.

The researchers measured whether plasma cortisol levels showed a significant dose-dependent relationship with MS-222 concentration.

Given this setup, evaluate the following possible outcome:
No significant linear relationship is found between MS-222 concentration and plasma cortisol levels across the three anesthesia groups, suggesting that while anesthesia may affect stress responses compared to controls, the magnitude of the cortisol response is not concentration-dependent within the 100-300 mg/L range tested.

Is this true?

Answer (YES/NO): YES